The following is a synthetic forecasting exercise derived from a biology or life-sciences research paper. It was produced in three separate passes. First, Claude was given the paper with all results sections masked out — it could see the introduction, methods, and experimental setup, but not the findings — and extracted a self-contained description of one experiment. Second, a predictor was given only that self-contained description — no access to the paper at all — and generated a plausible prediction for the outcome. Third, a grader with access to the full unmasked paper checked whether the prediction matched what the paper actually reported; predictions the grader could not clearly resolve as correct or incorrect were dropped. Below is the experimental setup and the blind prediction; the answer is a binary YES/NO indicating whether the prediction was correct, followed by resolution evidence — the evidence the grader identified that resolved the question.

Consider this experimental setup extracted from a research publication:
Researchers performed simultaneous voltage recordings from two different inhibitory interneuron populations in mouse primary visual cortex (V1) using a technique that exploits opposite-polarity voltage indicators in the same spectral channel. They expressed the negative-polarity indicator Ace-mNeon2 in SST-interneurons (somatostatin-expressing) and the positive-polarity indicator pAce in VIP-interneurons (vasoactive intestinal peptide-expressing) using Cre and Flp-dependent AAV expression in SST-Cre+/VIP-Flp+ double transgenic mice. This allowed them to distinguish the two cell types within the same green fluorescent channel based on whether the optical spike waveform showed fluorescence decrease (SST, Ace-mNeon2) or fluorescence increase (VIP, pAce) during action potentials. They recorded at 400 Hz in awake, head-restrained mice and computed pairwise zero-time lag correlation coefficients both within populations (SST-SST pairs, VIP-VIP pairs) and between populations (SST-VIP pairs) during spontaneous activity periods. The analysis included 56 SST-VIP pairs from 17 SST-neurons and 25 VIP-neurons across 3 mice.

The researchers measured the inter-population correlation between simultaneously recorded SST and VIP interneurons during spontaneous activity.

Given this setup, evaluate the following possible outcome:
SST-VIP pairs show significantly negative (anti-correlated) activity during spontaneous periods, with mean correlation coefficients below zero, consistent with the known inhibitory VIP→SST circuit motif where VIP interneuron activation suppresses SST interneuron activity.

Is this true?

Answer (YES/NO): YES